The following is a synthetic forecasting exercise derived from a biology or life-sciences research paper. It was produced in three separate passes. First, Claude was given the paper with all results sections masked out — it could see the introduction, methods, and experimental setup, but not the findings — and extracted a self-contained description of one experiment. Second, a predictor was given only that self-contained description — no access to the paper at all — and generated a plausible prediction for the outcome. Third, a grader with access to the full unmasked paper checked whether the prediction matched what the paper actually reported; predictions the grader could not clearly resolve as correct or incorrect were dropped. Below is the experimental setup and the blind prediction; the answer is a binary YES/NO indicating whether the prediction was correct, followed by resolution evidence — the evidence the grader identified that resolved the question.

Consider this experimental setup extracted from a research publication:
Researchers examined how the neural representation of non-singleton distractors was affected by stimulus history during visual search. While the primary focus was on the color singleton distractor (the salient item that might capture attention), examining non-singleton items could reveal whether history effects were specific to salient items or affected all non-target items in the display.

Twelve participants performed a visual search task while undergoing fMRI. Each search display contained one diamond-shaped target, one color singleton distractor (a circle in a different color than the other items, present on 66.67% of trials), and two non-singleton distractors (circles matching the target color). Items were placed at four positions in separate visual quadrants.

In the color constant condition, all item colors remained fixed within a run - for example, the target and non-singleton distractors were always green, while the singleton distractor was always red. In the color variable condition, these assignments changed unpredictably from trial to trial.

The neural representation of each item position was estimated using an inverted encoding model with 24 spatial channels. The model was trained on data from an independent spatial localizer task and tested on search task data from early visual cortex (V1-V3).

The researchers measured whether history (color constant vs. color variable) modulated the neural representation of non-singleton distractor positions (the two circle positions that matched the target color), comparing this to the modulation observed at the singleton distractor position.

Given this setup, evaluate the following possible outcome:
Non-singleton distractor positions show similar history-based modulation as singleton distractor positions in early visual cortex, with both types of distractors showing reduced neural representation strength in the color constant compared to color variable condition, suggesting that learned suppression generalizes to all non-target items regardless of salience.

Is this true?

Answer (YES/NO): NO